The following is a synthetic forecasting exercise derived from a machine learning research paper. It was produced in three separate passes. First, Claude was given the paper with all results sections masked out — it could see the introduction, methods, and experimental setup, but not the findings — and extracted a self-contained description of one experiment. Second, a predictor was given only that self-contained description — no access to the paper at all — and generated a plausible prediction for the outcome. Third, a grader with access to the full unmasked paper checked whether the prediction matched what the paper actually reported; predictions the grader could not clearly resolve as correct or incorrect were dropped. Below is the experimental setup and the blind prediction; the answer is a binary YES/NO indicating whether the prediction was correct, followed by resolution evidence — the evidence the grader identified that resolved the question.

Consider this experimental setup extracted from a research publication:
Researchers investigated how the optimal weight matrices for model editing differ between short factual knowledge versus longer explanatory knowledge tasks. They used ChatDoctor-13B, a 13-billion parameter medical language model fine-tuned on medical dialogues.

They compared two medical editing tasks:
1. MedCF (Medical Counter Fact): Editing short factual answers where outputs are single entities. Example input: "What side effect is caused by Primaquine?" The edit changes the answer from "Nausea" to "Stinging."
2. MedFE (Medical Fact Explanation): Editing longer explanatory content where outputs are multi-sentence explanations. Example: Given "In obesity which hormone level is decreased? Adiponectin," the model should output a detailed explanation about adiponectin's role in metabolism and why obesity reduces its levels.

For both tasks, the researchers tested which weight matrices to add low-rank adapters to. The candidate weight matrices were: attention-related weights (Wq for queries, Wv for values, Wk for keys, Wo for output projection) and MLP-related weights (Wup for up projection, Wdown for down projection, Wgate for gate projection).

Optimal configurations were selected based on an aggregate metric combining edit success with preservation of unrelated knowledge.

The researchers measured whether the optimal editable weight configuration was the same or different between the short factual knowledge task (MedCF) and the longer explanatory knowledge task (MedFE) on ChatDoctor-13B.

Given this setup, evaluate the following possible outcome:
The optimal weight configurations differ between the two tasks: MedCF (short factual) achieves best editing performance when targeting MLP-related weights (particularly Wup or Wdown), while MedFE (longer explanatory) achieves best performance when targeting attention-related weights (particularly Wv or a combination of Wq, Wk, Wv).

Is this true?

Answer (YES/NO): NO